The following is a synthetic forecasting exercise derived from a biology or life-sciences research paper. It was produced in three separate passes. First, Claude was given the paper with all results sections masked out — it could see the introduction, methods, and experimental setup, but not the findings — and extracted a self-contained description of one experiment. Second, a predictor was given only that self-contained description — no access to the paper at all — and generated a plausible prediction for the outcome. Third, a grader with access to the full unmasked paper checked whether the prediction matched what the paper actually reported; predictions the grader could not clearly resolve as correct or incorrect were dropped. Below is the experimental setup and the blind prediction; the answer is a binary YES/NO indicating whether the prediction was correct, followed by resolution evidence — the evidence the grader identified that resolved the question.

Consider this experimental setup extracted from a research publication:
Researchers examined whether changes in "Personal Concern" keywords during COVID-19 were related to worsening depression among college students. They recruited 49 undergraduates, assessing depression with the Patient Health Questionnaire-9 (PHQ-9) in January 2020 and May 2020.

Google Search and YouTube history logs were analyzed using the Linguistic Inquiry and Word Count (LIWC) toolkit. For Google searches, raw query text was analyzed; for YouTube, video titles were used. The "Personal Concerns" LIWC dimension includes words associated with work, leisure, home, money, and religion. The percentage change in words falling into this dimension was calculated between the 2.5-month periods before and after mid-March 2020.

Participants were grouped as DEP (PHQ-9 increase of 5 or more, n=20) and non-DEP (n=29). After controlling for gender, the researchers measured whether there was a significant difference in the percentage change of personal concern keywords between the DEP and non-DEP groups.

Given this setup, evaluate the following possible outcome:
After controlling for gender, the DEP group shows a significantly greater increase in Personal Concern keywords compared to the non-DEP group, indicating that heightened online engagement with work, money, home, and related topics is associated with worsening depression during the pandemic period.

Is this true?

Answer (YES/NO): YES